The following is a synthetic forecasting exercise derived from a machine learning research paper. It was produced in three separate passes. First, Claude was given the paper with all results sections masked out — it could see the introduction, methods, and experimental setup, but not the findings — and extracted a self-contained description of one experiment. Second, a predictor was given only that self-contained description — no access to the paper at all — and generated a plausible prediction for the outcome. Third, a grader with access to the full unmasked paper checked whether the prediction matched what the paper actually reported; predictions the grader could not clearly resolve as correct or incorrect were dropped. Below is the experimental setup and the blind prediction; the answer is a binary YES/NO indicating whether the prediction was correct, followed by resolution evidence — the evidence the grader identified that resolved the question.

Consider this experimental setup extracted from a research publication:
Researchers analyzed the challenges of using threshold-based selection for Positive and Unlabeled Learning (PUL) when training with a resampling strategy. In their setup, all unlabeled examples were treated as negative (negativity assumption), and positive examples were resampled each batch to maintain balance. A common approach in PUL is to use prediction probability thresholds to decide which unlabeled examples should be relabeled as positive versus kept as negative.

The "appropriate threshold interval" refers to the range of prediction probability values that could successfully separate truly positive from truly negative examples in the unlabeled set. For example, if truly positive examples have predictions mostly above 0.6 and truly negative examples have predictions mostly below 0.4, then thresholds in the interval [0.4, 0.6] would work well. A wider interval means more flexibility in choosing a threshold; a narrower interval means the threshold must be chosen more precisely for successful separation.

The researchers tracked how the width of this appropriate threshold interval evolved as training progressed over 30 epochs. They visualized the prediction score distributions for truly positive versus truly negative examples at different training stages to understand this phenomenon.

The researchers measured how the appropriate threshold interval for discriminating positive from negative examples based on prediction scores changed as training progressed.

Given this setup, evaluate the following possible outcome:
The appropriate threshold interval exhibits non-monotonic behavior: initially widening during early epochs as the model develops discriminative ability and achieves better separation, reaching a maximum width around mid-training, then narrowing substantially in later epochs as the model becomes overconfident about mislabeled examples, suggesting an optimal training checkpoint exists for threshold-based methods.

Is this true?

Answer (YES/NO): NO